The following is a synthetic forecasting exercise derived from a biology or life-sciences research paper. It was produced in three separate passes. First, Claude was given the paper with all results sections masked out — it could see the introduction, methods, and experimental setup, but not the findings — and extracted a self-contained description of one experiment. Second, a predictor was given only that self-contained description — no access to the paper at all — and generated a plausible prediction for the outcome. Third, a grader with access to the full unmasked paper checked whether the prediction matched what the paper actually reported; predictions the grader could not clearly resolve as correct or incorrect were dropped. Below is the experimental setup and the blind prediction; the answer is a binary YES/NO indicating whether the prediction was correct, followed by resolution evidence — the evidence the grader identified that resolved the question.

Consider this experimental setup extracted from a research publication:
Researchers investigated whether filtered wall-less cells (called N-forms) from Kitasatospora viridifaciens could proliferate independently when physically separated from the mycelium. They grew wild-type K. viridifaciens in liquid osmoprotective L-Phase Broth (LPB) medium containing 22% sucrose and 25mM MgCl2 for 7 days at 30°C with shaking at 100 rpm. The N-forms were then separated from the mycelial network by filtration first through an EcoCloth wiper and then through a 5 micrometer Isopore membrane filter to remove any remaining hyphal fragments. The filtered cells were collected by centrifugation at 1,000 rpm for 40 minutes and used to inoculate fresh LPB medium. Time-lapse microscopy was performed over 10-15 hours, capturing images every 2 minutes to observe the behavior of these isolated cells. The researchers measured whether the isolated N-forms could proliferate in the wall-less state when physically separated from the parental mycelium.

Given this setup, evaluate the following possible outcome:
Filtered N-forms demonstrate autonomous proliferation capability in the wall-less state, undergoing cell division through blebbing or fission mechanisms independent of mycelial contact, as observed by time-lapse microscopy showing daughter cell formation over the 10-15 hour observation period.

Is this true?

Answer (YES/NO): YES